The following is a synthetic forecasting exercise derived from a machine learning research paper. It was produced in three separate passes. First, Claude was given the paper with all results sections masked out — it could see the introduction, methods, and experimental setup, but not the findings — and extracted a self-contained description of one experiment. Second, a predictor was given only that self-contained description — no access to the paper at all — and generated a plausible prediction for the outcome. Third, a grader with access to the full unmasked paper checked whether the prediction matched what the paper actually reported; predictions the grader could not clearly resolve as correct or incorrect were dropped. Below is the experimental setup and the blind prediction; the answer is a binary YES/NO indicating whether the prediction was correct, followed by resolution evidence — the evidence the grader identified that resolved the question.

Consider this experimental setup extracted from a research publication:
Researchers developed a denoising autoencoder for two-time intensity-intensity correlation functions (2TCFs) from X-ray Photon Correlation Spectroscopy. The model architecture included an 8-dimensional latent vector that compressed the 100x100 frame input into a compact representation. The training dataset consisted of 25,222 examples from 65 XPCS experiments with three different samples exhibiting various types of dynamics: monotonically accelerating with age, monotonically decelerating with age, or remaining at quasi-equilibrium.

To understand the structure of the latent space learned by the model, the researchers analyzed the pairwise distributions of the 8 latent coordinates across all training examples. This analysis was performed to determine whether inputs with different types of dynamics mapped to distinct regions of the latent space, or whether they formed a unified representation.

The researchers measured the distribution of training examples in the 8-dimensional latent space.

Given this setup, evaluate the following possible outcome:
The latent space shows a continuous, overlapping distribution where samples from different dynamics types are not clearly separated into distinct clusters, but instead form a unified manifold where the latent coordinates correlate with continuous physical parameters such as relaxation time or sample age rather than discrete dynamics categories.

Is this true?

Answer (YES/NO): NO